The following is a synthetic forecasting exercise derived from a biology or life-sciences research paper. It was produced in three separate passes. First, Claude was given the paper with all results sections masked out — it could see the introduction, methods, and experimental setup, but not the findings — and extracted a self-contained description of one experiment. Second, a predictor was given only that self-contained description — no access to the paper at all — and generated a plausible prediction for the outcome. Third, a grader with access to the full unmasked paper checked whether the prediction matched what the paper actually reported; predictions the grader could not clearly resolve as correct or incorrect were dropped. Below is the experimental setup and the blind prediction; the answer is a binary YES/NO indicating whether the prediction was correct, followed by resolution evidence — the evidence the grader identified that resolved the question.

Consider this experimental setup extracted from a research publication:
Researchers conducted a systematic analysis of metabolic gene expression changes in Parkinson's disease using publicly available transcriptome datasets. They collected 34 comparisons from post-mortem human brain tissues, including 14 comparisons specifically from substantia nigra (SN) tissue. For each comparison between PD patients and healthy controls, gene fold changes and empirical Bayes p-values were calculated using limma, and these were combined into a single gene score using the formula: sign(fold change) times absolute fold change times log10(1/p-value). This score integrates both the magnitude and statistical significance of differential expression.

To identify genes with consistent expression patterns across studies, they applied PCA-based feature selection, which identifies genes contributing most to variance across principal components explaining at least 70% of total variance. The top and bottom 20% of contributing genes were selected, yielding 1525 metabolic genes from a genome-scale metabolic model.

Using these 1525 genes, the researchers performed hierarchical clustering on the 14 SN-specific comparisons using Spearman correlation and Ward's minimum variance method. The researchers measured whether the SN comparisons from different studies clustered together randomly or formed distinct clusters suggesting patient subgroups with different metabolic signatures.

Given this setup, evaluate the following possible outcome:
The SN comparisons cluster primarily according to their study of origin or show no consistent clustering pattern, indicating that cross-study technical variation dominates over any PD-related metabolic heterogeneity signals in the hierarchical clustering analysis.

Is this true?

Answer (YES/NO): NO